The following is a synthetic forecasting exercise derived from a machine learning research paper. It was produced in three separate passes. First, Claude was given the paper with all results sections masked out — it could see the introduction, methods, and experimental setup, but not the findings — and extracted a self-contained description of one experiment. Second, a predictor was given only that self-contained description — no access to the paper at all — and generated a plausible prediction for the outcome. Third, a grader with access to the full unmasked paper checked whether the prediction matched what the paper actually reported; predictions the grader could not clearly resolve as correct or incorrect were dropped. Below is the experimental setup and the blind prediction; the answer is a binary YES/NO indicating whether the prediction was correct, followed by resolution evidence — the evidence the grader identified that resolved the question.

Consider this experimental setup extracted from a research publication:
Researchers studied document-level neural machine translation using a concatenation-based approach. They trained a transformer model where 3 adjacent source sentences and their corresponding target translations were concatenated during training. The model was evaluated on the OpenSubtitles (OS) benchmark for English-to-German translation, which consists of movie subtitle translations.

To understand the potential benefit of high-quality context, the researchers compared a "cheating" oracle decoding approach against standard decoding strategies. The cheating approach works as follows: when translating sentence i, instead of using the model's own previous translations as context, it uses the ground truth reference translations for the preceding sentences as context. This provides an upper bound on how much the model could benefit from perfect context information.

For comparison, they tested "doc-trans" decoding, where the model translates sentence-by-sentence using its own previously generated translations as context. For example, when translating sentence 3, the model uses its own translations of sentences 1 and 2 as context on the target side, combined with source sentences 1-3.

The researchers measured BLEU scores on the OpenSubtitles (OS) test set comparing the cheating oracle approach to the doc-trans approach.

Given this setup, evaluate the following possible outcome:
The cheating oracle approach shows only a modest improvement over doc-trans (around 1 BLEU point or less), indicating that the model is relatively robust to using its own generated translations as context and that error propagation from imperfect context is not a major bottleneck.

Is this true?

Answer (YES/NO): NO